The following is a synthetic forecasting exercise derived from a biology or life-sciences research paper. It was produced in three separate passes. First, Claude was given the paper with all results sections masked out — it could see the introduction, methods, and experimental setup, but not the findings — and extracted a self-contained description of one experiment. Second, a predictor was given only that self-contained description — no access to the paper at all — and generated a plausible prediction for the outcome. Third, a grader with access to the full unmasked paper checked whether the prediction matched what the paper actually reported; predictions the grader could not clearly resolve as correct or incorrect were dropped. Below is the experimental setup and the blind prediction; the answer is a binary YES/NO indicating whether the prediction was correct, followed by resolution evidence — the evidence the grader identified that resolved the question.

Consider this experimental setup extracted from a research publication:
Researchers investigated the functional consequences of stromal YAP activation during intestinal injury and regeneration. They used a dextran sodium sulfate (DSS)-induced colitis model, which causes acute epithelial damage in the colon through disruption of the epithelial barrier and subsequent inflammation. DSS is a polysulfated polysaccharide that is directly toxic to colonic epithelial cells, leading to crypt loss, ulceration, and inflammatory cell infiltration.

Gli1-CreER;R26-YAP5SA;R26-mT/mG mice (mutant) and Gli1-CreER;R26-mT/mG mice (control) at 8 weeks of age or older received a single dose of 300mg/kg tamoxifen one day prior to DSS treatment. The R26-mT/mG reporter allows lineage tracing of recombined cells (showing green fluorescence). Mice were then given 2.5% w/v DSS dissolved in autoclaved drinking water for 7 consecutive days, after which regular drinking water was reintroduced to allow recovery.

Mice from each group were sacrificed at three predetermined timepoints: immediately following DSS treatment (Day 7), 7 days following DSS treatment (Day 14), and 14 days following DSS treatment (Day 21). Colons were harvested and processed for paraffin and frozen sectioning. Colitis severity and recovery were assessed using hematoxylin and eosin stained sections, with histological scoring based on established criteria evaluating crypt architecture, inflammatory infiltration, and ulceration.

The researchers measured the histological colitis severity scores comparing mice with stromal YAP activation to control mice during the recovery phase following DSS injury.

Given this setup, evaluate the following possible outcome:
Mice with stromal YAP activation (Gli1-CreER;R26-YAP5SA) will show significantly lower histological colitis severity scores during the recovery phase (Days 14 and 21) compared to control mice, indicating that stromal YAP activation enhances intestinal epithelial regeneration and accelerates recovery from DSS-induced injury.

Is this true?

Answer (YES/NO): YES